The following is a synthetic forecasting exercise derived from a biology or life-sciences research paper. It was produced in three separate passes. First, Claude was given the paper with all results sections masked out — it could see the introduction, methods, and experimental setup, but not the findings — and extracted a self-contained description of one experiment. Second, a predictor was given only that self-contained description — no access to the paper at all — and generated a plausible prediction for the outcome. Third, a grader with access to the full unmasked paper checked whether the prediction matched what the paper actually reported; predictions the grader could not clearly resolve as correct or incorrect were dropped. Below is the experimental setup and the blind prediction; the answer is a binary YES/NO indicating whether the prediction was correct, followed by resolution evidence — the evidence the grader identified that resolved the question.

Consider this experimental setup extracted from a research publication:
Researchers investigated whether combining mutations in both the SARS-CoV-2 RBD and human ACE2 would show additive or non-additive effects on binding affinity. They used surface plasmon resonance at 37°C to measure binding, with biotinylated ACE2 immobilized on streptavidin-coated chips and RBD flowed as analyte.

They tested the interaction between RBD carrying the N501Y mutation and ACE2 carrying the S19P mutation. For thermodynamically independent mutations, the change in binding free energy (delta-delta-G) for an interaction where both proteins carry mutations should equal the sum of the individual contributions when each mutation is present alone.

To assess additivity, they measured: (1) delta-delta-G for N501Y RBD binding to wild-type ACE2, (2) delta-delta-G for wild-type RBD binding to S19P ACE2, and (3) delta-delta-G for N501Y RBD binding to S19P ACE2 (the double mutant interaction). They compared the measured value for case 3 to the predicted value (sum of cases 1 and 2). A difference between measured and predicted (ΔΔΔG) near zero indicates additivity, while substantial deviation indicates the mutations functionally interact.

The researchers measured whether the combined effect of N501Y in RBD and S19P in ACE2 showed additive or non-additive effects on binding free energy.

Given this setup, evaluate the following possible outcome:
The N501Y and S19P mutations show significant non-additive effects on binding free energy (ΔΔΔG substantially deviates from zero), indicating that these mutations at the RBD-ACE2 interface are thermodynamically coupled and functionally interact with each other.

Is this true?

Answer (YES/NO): NO